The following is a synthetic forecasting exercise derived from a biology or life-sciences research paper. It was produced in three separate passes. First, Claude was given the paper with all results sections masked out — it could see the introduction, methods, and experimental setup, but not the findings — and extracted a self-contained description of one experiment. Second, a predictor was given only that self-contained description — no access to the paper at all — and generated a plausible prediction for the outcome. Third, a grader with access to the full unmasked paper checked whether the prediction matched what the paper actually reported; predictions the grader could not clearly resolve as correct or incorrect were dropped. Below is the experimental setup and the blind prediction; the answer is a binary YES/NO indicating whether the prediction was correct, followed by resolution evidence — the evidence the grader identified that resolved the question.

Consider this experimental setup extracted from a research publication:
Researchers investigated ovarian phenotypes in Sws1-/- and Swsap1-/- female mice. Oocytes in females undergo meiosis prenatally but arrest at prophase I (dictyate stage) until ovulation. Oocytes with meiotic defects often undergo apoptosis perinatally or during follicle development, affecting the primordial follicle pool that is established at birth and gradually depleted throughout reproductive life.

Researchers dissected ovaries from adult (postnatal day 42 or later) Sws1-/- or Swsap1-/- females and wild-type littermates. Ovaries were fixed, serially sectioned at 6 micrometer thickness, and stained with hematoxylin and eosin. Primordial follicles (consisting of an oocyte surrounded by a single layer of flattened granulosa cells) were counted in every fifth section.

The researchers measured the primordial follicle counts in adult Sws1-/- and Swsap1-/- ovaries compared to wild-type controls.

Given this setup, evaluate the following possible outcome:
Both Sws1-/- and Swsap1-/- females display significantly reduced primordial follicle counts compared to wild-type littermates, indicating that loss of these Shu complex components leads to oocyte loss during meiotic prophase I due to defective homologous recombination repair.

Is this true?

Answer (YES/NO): YES